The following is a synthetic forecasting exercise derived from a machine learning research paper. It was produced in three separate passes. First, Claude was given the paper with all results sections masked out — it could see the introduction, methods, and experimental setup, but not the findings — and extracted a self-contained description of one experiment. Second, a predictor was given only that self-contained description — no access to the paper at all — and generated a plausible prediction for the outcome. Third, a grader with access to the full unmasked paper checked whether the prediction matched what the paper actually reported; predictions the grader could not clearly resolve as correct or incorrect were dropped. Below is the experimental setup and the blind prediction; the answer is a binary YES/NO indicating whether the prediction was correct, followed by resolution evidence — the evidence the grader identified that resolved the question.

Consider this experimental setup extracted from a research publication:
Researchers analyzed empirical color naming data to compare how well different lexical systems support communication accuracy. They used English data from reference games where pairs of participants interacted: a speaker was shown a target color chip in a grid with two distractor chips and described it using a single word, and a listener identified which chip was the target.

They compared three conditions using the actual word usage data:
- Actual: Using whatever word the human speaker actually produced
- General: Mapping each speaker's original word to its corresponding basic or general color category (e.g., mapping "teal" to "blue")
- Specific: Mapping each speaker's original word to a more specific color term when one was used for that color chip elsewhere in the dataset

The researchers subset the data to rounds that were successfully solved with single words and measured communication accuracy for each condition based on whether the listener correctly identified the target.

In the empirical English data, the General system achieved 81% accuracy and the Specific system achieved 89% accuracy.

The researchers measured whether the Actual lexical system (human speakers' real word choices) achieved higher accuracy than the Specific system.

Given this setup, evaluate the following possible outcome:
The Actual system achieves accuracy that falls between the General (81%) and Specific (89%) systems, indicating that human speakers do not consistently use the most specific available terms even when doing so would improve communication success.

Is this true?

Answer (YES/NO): NO